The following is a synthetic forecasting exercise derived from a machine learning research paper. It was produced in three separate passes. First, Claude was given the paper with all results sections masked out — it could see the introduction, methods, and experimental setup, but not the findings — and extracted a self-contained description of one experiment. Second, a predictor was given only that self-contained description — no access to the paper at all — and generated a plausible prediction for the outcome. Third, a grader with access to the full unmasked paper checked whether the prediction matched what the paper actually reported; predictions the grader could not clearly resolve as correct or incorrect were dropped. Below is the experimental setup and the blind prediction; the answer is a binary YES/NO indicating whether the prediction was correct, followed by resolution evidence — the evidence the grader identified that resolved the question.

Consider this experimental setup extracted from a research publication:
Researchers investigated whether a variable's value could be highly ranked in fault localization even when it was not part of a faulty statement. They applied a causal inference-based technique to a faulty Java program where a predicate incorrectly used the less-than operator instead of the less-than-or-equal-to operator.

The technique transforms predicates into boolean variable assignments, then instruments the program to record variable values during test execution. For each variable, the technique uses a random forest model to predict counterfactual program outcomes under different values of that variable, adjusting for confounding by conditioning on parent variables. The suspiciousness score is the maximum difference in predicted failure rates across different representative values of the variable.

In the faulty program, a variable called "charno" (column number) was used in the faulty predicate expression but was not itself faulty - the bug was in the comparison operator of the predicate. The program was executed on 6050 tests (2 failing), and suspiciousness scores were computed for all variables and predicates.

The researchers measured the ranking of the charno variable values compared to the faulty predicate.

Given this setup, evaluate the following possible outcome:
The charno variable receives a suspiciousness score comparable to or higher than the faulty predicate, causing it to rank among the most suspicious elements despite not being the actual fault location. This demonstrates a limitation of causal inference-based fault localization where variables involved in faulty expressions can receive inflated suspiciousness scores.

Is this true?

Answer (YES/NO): YES